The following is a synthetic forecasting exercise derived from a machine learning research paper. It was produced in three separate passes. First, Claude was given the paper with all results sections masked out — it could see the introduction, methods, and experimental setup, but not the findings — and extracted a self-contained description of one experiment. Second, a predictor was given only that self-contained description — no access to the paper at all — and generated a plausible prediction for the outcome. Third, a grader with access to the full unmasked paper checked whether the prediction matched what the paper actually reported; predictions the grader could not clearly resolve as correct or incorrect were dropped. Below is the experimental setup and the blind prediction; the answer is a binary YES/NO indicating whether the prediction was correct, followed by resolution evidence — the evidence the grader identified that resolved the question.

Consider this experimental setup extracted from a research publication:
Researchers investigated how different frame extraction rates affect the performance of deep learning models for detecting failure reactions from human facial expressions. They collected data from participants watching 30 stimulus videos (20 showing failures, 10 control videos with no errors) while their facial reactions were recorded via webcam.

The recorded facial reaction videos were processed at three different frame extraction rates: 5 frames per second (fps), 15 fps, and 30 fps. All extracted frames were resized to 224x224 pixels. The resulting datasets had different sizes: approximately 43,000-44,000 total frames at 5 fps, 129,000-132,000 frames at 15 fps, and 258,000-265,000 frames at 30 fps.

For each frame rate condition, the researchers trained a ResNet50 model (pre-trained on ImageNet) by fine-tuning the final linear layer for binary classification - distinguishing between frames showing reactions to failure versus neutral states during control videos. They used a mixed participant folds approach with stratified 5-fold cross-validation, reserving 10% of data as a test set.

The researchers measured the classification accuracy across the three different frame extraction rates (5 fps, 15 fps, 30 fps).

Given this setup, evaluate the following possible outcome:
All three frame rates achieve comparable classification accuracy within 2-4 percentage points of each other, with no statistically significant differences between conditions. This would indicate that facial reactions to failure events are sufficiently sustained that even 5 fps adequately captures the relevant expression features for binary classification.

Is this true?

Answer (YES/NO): NO